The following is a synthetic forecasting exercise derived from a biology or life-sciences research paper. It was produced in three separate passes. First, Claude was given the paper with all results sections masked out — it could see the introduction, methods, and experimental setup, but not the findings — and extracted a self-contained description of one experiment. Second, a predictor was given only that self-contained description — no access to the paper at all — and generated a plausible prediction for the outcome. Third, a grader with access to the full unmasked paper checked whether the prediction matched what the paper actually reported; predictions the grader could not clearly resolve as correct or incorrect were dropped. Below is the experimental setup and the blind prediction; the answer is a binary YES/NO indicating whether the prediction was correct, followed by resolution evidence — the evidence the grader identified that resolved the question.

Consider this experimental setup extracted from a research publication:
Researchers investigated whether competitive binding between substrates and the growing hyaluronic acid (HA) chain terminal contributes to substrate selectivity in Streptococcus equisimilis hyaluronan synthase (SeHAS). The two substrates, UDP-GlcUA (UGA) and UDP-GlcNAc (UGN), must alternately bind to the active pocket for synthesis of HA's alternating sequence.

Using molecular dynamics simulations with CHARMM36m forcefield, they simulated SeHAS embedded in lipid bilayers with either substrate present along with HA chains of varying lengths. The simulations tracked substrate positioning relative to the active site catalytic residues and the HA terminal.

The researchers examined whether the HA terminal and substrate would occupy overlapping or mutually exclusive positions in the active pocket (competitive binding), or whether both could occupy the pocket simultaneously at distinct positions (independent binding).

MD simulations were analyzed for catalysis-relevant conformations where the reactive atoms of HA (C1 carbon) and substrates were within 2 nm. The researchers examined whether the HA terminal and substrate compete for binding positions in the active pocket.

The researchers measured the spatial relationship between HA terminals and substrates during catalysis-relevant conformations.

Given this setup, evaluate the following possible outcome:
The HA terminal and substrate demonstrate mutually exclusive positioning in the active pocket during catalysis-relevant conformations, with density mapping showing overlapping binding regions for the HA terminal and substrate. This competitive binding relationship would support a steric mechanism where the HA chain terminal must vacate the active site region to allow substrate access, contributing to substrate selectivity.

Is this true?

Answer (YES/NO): YES